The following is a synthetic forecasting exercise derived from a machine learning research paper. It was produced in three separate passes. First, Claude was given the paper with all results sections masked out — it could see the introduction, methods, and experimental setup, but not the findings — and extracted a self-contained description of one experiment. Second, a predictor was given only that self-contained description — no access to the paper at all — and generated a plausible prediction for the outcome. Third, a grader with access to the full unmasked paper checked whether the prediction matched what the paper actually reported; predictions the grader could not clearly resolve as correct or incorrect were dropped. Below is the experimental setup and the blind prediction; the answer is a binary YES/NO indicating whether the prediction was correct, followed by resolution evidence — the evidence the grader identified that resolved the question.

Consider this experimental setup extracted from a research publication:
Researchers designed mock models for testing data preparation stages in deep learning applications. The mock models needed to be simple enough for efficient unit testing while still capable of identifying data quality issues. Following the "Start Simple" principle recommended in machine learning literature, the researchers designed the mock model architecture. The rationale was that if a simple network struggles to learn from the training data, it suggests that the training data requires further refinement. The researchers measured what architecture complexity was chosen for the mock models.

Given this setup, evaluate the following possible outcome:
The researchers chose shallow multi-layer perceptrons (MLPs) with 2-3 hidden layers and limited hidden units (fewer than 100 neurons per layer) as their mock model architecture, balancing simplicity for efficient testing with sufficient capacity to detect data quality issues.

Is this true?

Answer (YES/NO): NO